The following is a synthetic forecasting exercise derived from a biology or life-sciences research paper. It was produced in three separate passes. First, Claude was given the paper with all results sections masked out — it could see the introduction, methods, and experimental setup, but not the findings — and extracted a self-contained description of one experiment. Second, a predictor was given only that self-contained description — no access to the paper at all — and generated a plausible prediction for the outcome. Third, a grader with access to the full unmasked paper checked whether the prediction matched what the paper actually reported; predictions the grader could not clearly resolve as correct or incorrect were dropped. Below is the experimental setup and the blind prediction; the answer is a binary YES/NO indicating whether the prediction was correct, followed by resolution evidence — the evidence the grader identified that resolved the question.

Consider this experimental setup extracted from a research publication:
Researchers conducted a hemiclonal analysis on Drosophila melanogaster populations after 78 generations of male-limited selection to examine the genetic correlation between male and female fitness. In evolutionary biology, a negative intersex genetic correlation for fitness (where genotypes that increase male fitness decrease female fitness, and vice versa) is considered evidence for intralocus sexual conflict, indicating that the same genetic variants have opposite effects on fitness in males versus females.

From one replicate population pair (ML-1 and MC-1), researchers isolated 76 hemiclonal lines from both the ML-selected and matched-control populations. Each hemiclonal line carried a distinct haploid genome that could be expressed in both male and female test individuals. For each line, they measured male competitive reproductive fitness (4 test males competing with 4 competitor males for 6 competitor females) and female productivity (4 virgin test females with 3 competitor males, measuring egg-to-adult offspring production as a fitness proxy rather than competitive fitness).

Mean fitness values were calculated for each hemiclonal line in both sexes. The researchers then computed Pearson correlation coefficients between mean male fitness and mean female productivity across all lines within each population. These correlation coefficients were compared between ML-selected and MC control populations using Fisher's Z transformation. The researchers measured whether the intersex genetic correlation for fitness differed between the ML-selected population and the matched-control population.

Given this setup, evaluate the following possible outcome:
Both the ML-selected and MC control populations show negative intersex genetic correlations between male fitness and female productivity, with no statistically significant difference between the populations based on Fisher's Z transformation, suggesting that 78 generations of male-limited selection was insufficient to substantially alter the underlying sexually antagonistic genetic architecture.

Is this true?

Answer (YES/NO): NO